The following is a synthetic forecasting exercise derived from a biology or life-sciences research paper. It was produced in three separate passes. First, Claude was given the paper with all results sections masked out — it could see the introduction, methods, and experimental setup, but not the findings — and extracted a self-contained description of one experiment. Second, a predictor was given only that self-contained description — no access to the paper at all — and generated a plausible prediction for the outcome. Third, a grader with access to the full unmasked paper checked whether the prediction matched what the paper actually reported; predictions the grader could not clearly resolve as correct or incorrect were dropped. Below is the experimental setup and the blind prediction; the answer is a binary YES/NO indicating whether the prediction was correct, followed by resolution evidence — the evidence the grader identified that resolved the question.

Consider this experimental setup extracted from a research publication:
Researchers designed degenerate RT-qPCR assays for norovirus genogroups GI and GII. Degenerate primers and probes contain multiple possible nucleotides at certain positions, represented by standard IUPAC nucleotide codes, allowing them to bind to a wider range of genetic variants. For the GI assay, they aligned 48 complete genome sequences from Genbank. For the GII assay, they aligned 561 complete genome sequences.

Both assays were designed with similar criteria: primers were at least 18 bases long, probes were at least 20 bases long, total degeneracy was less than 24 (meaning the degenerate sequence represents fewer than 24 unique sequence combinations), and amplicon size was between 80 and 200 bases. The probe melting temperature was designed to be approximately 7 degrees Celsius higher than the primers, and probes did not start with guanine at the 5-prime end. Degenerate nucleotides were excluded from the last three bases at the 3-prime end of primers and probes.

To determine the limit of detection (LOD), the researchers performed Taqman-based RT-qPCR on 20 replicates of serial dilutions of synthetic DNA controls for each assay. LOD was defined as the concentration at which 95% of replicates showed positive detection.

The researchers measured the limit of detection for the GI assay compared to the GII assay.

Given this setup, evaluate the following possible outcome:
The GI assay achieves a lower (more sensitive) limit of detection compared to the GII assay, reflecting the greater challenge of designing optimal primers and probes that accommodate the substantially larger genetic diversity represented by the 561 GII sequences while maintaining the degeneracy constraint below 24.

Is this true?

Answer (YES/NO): YES